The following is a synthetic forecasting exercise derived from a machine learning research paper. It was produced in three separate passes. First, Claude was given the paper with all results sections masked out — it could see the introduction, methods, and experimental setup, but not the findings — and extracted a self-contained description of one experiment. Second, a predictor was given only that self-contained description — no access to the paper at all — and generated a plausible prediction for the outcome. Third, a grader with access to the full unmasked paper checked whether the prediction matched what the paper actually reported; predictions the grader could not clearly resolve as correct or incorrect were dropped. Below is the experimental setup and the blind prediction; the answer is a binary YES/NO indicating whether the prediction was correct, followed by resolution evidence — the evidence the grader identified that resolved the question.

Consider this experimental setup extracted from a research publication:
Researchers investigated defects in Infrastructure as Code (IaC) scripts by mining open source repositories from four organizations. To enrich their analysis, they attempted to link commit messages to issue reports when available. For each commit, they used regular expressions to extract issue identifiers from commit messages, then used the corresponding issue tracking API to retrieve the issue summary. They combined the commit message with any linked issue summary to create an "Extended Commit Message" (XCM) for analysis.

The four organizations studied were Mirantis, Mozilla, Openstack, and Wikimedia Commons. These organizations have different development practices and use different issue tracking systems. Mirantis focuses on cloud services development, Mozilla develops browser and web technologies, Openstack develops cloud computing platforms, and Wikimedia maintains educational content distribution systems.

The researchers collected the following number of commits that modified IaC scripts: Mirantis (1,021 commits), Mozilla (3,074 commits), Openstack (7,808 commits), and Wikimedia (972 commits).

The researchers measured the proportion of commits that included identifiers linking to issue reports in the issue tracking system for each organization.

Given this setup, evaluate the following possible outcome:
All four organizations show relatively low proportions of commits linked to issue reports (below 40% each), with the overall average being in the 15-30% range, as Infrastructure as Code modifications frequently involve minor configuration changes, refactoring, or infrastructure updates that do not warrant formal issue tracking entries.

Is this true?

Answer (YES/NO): NO